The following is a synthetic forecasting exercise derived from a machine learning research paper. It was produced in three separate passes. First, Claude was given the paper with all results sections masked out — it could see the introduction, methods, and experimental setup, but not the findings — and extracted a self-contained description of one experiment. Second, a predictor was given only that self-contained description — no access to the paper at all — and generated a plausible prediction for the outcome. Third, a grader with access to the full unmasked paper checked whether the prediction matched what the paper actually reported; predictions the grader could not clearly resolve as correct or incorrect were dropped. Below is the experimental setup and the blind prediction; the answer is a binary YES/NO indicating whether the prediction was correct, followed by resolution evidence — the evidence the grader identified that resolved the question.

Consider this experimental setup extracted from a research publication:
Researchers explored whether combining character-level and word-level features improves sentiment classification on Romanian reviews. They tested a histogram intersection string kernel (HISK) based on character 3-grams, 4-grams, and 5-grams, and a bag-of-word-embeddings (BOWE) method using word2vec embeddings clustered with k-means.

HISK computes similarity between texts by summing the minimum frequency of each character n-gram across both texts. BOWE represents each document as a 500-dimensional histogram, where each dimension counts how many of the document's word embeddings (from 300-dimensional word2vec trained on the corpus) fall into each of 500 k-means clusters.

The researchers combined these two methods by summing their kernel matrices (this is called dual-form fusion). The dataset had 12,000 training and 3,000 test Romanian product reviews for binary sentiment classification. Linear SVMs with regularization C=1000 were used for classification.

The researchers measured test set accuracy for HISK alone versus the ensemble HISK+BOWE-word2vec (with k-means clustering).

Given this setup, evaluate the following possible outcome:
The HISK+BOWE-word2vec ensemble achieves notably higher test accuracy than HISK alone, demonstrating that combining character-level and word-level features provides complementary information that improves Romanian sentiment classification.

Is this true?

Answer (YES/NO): NO